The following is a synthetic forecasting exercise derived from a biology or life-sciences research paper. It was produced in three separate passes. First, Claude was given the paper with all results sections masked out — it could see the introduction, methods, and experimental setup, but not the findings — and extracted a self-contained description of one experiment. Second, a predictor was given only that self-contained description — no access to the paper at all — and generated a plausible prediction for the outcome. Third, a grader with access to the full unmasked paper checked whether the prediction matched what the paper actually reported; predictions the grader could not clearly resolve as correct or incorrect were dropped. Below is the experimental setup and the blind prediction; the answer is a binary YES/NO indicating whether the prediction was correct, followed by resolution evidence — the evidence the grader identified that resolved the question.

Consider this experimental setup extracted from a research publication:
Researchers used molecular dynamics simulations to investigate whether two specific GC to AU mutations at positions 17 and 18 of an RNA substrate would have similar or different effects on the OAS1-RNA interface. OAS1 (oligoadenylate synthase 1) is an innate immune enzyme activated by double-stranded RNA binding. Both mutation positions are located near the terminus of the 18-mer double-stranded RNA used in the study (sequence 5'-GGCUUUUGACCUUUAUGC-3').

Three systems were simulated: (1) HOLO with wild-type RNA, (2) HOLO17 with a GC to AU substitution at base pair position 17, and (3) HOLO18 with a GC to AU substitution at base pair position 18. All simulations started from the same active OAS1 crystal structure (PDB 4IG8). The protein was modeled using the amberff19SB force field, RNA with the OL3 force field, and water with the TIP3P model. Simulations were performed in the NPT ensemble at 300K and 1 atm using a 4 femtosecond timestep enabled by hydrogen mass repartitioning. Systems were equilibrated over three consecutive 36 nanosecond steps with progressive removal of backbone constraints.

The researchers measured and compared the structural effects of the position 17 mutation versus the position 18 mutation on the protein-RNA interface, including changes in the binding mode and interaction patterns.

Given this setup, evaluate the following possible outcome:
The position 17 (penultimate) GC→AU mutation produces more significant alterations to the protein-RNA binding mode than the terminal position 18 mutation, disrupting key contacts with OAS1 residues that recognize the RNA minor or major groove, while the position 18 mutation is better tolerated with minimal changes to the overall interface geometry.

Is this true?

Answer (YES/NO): YES